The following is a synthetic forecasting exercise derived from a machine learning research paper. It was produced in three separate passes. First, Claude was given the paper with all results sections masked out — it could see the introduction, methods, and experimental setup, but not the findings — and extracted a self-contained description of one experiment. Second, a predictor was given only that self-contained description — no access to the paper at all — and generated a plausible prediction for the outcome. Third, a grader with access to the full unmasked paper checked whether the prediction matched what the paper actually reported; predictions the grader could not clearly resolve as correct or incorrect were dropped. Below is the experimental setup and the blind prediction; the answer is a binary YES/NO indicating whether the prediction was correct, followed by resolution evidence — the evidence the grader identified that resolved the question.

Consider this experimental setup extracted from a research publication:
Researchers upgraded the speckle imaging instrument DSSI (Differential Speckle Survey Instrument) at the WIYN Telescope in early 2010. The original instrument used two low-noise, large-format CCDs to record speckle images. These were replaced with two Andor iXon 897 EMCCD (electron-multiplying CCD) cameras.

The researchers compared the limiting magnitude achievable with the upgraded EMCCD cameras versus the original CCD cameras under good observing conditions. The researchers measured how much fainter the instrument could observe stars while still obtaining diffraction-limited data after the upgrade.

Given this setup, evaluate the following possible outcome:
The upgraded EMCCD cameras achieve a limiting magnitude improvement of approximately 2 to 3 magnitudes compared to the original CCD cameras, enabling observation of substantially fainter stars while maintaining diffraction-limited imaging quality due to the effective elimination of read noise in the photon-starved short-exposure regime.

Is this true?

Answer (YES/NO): YES